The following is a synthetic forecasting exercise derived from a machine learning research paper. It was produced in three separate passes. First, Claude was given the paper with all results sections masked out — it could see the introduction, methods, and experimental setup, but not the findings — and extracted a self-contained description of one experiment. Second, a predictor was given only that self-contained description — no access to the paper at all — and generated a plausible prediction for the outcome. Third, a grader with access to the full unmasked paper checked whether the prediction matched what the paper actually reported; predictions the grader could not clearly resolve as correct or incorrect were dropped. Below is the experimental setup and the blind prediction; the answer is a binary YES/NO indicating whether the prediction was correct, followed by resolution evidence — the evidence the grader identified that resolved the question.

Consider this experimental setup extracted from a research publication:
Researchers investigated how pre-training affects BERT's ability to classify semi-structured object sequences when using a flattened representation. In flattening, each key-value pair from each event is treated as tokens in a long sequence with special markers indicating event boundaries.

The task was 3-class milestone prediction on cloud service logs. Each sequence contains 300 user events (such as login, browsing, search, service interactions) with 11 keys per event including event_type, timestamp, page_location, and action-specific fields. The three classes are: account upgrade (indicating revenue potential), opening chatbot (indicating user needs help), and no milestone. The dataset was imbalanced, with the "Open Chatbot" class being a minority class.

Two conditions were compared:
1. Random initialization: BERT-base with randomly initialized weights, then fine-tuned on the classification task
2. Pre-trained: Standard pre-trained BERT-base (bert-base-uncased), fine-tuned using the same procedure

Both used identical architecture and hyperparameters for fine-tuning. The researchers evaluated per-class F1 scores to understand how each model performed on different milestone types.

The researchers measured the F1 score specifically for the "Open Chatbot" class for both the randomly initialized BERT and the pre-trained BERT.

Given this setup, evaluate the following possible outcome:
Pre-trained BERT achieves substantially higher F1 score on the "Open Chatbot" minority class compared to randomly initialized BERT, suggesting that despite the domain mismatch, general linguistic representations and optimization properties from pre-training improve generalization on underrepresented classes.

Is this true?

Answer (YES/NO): YES